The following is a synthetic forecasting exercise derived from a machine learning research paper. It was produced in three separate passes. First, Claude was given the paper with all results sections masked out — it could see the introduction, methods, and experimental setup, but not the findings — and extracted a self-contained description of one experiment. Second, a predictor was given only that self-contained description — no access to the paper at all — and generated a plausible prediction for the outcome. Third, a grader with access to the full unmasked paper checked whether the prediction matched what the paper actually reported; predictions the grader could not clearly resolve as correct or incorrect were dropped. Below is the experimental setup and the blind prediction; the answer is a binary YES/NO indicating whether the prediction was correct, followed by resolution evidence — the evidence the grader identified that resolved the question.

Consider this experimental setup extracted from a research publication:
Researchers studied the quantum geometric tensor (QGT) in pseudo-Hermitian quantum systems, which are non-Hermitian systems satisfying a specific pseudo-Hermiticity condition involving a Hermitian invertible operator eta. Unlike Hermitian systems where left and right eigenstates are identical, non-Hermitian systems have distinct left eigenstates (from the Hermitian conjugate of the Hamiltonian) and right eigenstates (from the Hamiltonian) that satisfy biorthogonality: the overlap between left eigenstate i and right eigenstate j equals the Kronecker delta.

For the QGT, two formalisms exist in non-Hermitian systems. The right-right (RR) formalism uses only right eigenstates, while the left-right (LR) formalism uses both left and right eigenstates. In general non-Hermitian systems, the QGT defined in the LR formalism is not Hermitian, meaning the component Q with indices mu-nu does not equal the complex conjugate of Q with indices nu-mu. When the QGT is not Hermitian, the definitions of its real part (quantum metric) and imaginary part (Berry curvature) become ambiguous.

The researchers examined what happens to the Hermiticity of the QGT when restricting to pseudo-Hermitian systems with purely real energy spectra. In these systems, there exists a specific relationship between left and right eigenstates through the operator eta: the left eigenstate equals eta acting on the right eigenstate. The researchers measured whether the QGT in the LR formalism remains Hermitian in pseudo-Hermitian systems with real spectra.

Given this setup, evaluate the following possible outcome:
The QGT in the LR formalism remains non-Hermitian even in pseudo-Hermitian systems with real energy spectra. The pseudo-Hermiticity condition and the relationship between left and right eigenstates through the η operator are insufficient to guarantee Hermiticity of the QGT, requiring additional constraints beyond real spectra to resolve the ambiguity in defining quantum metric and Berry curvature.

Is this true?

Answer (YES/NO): NO